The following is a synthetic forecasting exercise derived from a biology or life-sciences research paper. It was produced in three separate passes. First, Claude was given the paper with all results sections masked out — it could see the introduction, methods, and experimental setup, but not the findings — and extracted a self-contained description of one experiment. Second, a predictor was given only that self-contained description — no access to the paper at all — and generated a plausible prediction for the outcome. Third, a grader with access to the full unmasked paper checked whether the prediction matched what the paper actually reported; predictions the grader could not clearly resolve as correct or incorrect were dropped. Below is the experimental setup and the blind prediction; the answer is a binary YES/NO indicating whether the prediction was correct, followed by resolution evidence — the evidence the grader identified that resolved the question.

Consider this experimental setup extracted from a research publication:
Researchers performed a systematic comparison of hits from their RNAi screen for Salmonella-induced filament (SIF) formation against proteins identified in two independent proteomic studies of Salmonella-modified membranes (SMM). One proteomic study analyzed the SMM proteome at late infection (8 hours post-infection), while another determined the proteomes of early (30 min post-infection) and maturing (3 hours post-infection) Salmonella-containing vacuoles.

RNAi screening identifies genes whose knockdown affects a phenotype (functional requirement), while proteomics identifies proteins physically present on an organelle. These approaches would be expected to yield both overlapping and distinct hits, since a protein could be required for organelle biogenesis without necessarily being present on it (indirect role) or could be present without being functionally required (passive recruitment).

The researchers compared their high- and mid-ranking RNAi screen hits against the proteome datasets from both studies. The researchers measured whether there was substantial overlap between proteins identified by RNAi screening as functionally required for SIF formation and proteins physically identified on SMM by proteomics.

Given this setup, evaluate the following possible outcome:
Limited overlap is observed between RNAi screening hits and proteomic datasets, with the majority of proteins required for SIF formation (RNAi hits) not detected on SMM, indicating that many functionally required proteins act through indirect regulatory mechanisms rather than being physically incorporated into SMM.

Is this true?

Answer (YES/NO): NO